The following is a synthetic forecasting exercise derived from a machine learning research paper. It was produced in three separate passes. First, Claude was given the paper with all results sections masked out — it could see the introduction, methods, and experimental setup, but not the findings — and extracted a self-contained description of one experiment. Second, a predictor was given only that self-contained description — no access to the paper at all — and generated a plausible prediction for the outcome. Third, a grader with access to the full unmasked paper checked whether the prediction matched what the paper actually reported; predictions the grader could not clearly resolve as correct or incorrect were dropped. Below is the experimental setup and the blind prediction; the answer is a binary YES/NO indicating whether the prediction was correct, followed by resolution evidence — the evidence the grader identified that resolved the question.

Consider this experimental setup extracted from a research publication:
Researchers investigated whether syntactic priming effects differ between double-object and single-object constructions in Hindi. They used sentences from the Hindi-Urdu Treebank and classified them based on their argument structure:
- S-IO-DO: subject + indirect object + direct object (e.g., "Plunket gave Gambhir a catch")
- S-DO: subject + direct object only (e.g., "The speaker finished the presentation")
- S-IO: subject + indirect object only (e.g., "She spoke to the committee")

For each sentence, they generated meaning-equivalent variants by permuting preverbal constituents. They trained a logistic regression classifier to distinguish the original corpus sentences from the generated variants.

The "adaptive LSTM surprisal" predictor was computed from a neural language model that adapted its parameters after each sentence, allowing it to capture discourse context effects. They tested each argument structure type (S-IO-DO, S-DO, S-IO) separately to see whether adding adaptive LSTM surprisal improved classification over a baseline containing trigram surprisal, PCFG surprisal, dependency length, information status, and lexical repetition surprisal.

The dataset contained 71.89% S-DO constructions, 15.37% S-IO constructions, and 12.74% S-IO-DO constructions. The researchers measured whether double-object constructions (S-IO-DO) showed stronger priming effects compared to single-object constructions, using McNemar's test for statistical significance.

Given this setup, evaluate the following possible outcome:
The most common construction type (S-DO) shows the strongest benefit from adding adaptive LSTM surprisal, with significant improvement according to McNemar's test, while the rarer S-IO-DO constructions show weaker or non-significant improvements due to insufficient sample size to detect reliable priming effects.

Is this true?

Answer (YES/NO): NO